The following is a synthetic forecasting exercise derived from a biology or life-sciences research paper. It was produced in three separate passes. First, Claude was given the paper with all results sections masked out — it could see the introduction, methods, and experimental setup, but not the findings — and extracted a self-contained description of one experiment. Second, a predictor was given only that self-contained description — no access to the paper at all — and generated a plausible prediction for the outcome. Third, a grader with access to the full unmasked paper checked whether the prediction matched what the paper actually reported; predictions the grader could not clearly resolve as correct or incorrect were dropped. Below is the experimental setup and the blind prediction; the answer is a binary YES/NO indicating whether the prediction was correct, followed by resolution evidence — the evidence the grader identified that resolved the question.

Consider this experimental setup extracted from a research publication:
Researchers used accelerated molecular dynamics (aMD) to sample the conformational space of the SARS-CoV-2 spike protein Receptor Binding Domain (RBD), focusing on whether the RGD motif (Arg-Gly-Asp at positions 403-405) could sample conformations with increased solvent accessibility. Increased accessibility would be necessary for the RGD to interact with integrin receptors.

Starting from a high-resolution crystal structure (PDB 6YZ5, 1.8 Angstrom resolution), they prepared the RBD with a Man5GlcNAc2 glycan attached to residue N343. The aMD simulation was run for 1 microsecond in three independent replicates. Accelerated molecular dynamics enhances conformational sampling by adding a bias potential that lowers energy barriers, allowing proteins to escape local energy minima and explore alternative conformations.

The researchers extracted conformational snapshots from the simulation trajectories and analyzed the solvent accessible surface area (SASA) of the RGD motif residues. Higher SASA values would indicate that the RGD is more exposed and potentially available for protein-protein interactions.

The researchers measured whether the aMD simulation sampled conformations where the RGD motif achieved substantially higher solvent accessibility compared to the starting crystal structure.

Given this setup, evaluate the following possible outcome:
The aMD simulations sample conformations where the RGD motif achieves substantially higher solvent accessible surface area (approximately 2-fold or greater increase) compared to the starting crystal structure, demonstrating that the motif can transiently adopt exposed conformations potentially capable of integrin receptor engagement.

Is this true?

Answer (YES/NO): NO